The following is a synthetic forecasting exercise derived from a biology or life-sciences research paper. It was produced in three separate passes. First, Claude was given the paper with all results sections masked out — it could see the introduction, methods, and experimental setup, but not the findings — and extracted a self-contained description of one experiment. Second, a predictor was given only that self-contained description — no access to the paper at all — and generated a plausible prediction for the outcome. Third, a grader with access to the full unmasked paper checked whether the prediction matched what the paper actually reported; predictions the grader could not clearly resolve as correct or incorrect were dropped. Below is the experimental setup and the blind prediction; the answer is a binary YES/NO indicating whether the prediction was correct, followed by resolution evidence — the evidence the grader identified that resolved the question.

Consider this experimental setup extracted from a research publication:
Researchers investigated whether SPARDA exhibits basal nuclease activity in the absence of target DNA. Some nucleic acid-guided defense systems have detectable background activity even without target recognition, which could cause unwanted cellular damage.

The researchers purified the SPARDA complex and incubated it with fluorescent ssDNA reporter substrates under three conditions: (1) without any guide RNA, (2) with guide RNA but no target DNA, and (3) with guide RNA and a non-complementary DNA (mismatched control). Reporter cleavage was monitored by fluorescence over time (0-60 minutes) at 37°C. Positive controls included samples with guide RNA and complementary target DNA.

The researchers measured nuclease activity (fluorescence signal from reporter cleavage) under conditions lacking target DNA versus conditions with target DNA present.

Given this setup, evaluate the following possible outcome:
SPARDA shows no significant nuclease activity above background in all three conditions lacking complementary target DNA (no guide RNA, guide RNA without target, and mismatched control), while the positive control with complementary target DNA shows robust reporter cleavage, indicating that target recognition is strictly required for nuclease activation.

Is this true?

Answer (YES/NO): YES